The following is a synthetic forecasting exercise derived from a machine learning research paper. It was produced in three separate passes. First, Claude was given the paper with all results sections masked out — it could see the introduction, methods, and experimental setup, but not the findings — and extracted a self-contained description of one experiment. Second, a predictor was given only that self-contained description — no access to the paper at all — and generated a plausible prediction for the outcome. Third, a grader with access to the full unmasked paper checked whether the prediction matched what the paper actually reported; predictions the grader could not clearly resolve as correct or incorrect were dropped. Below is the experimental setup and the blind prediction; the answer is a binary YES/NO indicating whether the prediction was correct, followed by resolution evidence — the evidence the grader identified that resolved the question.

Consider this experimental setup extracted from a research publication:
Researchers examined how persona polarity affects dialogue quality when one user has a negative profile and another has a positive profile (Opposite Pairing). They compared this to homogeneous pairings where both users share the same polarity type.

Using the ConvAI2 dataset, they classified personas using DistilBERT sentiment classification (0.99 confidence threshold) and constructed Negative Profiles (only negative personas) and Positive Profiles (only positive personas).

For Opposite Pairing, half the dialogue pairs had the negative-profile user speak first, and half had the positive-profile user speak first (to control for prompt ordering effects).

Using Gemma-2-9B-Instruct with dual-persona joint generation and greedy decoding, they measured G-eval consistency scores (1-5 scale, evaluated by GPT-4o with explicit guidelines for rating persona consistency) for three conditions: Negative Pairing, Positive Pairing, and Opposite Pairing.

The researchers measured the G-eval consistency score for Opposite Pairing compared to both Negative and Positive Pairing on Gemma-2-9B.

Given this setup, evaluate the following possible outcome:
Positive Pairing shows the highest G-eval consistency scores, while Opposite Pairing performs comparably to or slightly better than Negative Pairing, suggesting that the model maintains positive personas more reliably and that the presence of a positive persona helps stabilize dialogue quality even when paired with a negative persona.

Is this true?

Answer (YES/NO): NO